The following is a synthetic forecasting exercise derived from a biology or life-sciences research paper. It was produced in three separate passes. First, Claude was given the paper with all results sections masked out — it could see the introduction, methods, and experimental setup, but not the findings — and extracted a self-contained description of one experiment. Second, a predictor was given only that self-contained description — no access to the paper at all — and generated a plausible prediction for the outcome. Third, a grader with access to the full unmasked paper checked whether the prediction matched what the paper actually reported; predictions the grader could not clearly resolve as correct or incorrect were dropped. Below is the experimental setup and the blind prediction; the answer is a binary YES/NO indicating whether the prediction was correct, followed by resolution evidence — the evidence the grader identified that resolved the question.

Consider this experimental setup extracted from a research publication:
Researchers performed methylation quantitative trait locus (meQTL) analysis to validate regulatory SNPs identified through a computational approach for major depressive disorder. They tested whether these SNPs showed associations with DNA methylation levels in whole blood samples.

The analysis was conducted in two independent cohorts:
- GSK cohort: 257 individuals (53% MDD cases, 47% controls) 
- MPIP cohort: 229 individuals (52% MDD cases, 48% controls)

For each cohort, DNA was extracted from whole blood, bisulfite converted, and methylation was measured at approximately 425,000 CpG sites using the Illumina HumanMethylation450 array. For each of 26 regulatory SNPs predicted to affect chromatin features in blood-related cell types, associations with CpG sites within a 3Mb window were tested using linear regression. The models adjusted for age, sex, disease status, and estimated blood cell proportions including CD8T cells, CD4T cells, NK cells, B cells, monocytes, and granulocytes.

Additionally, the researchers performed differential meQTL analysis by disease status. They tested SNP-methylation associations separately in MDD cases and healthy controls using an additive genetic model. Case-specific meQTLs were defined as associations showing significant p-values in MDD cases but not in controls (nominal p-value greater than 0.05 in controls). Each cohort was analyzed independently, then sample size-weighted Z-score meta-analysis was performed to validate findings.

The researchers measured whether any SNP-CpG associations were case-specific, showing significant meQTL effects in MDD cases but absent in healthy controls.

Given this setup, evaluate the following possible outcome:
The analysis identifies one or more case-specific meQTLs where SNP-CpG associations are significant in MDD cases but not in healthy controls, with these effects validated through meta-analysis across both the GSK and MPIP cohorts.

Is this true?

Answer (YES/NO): YES